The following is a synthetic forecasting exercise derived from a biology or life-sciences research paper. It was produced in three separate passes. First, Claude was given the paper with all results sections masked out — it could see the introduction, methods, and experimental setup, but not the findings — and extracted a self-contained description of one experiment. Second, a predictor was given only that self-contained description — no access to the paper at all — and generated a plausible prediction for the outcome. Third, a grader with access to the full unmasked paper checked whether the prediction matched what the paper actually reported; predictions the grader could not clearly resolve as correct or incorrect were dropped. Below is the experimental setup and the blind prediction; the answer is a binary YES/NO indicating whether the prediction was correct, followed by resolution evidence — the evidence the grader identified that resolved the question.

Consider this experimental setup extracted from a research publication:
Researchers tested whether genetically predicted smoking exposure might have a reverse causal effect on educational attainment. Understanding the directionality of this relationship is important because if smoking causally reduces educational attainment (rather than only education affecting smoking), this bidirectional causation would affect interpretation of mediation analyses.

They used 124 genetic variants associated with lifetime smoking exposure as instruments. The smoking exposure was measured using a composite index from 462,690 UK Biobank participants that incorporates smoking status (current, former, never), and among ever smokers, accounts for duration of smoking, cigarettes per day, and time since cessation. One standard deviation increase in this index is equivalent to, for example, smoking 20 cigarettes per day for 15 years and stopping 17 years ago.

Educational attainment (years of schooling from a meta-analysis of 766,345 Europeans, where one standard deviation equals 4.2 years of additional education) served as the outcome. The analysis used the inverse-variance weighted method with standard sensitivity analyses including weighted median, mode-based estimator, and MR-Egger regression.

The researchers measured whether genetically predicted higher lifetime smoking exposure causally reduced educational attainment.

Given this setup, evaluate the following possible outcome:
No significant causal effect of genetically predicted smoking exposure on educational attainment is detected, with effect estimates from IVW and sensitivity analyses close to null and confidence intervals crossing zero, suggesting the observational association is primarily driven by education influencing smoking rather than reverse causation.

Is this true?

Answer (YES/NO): YES